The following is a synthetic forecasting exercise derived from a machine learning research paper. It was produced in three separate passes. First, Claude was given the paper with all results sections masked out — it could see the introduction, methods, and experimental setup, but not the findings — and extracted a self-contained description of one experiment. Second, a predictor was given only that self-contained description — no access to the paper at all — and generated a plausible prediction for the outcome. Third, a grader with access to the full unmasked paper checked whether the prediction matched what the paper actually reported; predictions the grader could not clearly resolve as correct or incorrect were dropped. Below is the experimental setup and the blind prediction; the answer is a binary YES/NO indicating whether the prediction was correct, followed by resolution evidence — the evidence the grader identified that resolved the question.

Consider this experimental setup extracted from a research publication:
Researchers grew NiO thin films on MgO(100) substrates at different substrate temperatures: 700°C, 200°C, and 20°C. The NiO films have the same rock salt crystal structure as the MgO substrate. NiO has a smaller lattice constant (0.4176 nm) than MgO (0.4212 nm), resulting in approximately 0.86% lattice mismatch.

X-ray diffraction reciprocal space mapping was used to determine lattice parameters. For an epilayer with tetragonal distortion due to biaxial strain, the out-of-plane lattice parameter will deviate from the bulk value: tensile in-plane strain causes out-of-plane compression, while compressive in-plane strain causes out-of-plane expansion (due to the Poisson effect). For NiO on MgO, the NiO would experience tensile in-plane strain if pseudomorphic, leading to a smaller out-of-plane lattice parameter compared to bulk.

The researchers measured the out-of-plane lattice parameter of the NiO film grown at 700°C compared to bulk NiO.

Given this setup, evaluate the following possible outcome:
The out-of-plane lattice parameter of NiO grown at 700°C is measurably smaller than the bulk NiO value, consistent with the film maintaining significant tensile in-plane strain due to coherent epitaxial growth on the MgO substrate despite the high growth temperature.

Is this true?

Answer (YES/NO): NO